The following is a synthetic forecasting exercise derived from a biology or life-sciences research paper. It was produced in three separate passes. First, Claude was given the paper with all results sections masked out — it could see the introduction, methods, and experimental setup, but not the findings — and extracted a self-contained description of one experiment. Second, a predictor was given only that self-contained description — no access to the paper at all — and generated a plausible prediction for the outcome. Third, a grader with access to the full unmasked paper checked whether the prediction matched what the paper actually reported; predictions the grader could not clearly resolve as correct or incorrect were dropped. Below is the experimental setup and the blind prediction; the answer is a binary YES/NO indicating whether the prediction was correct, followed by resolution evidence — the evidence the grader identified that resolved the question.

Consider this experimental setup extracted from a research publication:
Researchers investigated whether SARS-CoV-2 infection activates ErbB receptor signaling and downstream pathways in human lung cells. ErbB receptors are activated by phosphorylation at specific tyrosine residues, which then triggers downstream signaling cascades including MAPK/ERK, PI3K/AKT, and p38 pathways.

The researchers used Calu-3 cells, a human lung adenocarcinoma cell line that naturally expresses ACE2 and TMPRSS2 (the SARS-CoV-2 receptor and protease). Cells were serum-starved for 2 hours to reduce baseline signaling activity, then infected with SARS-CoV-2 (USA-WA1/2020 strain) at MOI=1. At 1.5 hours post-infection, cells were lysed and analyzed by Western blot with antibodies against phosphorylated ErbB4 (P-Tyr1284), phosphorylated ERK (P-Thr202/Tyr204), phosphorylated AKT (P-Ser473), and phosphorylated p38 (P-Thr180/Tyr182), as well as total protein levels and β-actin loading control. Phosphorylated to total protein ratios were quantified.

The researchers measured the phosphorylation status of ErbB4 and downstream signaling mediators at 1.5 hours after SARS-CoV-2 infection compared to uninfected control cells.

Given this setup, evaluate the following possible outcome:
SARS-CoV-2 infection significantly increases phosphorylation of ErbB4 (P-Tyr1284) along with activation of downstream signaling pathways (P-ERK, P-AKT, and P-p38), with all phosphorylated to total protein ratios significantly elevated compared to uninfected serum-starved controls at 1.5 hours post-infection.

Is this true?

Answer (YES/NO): NO